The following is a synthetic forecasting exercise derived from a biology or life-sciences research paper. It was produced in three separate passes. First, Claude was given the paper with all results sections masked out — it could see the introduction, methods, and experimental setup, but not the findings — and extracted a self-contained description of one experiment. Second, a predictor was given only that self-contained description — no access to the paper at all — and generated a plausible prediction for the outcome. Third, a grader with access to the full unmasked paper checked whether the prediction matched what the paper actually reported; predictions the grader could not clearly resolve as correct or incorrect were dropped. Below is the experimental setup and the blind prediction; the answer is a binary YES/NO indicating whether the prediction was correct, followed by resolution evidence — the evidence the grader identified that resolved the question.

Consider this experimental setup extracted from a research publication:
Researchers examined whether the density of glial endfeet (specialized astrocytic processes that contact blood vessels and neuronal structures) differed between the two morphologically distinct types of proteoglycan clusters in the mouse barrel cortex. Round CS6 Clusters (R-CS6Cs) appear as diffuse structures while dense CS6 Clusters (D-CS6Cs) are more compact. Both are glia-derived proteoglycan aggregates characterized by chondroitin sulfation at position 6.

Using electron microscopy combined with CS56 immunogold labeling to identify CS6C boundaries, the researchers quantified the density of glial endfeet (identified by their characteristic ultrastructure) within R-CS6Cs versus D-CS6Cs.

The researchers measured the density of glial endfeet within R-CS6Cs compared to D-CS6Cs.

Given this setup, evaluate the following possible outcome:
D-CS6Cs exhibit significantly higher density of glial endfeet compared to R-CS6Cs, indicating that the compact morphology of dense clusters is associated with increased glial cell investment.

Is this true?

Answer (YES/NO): NO